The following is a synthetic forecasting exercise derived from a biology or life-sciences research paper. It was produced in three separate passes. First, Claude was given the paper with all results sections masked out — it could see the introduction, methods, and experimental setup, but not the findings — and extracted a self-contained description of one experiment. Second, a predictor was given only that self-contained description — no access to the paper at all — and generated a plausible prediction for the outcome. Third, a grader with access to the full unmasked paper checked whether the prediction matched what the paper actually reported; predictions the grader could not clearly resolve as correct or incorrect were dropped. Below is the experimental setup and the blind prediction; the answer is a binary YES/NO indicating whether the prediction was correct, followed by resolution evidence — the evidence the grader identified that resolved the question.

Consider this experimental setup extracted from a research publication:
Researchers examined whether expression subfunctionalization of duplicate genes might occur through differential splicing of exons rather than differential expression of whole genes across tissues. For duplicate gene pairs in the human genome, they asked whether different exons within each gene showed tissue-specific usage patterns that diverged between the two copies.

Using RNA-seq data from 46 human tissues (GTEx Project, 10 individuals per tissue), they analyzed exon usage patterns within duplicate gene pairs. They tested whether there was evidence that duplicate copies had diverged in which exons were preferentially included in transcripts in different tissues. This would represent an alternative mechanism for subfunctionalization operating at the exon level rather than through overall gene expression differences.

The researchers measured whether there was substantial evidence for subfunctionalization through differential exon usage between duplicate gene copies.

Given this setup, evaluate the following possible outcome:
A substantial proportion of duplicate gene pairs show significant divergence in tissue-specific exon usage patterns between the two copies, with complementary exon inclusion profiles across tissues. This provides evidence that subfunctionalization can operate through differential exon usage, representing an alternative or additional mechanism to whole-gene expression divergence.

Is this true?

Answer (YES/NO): NO